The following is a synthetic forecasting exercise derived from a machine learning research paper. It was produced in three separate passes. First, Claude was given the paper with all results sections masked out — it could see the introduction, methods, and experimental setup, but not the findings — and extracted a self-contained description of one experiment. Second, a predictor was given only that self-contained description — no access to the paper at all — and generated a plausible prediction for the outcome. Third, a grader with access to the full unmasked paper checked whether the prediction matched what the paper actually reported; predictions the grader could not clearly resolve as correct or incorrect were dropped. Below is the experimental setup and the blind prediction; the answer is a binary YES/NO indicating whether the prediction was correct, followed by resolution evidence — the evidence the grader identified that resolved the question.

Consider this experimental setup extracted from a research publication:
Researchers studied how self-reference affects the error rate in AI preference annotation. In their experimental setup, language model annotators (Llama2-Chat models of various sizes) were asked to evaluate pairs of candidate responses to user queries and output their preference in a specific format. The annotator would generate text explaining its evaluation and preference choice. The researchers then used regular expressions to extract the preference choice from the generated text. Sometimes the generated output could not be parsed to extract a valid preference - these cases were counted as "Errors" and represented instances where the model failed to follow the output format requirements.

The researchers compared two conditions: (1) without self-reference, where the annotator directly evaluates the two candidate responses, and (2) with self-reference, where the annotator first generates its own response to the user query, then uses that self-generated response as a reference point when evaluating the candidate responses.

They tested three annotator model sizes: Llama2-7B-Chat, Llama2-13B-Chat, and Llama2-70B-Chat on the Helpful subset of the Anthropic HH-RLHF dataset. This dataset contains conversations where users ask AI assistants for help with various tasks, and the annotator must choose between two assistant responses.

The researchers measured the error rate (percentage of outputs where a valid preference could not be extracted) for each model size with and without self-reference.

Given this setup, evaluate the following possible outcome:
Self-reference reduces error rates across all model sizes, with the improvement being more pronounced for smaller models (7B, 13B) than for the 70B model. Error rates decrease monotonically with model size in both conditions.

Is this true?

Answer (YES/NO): NO